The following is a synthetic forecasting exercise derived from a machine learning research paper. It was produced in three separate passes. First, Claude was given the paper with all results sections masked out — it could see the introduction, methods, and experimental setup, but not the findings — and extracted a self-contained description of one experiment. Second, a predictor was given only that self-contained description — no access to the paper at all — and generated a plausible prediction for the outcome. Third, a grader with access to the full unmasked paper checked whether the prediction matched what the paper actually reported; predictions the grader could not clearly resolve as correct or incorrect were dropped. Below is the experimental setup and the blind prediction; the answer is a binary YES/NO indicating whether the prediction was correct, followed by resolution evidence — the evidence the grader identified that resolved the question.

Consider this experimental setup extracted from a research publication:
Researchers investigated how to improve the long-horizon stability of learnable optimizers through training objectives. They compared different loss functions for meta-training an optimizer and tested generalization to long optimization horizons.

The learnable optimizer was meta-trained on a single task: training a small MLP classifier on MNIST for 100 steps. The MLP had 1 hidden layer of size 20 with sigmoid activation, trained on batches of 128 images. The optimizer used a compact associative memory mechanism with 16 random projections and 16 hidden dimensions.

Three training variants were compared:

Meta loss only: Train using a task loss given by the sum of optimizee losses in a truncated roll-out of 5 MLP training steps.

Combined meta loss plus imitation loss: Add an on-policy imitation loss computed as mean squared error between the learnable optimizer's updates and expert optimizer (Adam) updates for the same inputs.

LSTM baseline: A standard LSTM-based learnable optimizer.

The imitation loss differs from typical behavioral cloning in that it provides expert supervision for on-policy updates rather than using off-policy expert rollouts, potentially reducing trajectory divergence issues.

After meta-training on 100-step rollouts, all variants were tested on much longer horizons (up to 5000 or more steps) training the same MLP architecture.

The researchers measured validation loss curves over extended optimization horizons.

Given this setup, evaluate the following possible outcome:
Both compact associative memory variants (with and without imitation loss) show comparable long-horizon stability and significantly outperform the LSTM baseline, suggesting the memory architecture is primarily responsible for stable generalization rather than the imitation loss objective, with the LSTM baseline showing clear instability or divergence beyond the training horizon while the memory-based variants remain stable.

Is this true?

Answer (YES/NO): NO